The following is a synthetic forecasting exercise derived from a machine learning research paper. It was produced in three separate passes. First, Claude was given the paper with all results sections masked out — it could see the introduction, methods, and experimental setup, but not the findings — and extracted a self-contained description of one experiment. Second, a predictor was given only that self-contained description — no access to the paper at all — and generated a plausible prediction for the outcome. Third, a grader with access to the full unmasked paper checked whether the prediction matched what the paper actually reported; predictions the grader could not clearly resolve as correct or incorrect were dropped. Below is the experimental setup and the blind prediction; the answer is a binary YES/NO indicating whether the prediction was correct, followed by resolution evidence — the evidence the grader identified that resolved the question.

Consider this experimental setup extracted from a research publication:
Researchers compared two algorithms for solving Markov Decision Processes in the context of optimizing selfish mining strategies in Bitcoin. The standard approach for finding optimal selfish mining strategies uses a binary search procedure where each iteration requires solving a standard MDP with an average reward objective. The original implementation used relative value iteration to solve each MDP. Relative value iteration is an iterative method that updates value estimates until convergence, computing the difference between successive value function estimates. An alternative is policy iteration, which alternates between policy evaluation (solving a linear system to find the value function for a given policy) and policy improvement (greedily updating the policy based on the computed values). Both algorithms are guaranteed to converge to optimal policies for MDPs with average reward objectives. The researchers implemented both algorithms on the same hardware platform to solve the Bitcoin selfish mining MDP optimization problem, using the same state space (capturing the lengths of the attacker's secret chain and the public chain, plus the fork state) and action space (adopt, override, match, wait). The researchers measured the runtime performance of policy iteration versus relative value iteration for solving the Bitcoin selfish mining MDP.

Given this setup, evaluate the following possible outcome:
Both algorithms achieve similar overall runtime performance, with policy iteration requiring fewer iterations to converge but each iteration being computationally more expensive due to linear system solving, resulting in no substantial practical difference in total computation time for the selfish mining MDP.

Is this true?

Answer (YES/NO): NO